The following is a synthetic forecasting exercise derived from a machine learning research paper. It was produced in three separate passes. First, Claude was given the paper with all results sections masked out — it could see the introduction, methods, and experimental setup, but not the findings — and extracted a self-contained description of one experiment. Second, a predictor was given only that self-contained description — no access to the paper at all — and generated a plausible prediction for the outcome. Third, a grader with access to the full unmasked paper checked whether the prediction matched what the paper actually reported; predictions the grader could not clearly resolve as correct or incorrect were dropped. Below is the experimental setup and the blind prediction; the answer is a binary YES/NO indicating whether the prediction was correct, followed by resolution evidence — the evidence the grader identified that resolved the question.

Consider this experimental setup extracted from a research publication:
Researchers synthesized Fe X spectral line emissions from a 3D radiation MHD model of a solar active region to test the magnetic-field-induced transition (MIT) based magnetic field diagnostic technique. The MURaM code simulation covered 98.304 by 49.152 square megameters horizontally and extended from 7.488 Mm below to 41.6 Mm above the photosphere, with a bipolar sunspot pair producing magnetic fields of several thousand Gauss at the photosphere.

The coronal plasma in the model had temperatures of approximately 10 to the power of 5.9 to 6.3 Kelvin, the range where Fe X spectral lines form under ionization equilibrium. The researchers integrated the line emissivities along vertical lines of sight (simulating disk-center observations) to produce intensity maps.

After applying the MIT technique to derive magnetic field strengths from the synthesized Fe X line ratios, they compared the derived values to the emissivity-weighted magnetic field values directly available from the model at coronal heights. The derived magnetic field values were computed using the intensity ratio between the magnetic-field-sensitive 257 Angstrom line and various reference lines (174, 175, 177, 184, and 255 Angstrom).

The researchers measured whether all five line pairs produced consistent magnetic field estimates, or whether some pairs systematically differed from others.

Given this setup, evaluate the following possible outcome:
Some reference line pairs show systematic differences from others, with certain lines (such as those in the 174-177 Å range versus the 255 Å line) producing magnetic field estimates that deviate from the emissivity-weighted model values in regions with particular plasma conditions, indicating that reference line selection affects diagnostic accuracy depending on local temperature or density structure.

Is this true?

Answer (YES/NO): YES